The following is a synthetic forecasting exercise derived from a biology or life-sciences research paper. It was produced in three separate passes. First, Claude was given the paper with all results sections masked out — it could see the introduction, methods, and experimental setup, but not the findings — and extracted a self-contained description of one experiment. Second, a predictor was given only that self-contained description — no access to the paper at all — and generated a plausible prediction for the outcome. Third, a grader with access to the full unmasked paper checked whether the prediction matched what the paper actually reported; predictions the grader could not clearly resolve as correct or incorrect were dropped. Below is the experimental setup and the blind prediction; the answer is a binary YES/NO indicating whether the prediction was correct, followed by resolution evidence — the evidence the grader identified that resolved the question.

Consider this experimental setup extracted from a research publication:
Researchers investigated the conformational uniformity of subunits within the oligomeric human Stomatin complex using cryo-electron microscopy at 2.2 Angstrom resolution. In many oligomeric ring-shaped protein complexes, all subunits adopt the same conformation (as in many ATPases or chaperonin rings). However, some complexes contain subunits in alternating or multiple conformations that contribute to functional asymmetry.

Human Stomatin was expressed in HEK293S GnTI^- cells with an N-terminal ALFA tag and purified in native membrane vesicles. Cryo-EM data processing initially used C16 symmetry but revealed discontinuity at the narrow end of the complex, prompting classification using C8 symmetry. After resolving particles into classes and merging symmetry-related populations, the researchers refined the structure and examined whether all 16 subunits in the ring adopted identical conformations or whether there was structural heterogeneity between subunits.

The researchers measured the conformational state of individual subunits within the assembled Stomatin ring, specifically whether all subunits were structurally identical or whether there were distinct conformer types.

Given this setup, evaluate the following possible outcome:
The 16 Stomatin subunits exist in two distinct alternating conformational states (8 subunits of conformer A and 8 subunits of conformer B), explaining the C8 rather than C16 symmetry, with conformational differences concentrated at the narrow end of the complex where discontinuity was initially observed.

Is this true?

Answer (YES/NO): YES